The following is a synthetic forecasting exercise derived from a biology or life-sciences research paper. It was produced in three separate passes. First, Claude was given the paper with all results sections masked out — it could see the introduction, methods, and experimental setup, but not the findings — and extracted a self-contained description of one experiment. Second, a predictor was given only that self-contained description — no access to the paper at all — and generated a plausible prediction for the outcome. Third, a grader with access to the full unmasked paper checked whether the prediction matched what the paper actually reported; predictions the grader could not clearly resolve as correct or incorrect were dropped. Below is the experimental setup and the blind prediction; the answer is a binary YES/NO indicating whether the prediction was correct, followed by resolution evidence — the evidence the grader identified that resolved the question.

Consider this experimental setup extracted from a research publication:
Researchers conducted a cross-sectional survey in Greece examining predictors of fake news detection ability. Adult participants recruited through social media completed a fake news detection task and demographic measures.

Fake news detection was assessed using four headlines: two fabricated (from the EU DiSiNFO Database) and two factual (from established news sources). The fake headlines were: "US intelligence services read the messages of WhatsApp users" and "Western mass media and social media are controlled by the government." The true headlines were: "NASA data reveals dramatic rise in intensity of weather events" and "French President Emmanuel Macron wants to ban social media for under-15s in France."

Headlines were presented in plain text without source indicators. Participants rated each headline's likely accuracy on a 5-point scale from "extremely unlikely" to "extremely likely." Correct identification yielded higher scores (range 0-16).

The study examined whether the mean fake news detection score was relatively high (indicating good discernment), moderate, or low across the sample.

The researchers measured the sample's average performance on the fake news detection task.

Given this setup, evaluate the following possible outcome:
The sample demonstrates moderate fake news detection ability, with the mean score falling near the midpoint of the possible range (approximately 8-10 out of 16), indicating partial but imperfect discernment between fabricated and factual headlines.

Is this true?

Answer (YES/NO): YES